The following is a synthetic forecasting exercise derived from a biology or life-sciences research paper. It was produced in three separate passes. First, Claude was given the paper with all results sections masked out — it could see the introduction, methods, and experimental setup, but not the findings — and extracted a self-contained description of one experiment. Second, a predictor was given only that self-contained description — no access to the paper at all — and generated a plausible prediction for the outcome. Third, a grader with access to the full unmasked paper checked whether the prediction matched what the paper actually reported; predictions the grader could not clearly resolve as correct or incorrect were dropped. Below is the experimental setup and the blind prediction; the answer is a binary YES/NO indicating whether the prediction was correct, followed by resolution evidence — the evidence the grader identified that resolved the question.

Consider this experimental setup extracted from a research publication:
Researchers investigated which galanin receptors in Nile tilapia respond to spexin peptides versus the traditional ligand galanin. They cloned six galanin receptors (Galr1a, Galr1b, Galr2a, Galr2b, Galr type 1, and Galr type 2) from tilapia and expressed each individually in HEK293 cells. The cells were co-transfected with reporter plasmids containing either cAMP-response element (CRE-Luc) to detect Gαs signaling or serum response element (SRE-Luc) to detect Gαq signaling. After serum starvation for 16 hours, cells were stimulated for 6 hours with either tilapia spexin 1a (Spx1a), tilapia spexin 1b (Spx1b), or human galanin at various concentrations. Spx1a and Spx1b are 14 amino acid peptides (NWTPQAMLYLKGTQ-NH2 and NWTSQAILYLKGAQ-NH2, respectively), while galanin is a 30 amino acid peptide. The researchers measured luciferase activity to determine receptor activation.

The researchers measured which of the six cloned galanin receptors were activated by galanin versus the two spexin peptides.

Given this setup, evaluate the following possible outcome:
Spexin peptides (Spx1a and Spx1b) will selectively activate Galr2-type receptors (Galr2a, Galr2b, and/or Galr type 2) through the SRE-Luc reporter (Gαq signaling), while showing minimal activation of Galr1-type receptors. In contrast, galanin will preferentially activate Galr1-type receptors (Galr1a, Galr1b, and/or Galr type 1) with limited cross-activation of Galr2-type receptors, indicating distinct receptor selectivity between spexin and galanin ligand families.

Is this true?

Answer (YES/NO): NO